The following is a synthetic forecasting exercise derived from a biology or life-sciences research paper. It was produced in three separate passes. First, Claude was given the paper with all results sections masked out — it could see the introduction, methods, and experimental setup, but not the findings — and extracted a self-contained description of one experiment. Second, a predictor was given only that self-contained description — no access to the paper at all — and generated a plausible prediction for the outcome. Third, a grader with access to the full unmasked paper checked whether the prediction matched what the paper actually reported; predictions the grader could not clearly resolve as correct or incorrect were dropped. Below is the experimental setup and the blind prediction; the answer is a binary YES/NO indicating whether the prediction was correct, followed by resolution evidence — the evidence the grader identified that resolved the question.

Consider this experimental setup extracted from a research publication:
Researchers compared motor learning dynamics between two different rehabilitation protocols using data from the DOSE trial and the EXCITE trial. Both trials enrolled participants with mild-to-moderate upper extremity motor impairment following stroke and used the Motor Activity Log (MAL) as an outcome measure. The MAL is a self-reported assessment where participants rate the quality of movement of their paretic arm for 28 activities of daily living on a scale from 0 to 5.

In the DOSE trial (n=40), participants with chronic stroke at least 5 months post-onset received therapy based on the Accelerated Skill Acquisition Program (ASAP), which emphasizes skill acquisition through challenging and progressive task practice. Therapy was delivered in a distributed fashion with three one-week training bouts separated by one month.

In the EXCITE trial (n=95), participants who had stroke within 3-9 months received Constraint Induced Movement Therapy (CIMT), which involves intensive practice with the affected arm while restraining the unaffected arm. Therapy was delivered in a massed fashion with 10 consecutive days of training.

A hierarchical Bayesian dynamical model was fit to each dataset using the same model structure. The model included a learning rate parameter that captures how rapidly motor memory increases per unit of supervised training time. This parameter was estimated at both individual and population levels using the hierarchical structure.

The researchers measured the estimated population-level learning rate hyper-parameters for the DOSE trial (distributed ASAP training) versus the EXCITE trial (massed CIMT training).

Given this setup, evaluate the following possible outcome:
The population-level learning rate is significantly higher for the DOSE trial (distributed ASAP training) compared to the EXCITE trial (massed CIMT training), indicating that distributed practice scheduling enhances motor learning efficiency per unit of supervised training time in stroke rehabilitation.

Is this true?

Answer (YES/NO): NO